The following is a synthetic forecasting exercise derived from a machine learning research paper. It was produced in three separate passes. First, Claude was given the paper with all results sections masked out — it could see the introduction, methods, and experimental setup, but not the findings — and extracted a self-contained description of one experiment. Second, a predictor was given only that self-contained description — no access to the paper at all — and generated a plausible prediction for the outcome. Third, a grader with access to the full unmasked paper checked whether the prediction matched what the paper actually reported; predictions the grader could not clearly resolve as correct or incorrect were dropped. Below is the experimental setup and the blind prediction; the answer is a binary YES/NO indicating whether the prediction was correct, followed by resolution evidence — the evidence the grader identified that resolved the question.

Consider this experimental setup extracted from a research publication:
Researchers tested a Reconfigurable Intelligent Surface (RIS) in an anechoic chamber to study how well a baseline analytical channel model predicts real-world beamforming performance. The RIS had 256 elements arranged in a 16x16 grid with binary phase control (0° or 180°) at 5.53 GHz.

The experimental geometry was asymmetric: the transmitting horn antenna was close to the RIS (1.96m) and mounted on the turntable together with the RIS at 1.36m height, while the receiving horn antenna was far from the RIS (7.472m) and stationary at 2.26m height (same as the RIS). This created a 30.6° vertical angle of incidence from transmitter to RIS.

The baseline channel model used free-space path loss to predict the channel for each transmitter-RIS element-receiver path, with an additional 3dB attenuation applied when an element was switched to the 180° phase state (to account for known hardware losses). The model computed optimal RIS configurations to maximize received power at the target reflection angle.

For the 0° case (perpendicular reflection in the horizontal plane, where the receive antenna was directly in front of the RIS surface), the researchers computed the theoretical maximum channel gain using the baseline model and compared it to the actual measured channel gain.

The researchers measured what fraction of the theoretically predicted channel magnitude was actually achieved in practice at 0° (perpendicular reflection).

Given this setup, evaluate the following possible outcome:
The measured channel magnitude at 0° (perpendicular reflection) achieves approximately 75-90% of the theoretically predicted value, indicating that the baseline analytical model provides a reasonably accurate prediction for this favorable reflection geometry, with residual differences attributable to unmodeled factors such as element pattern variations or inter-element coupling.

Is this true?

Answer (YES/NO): NO